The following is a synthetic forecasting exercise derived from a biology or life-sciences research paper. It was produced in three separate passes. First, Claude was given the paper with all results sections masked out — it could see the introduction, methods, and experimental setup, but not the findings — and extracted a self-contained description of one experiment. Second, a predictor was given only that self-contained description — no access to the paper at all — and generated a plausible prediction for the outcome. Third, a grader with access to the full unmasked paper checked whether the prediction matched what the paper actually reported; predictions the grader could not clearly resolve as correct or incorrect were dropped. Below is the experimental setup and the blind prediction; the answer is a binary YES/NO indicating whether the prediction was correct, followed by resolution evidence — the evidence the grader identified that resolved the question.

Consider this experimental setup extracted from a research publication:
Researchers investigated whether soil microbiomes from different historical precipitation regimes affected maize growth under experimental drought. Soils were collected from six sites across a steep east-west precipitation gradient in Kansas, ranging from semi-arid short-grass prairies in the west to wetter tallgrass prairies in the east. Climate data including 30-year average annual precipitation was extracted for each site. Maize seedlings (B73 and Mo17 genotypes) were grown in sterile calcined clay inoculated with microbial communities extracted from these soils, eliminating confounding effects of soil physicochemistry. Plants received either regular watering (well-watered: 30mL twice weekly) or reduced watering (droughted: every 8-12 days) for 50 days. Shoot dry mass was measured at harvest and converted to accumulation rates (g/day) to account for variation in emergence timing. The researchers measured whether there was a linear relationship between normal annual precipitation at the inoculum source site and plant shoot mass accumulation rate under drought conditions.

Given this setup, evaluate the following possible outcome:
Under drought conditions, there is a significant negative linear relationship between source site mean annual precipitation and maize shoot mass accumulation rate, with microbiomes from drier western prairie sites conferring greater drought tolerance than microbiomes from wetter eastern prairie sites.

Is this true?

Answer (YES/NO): NO